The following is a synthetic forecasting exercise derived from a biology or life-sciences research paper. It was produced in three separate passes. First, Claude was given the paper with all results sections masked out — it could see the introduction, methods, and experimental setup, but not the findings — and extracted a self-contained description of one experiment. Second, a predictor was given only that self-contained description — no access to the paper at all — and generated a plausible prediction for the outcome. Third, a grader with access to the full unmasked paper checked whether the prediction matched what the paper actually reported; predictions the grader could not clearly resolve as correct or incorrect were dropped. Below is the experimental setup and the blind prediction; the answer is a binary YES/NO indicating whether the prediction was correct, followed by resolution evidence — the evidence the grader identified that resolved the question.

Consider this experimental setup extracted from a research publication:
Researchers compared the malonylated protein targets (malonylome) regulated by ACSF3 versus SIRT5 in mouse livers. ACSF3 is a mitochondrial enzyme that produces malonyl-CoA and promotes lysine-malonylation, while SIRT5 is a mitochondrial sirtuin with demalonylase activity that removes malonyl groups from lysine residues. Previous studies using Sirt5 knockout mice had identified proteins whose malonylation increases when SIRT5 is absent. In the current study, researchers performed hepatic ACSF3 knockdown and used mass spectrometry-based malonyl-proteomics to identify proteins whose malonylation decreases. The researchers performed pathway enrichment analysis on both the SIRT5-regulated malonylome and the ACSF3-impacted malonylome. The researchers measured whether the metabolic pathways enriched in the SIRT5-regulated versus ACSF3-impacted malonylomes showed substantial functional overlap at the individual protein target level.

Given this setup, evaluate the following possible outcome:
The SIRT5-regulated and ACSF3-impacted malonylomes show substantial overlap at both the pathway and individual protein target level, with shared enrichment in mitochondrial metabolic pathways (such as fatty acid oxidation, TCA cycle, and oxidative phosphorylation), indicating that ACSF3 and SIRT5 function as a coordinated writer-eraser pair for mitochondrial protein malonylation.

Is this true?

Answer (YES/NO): NO